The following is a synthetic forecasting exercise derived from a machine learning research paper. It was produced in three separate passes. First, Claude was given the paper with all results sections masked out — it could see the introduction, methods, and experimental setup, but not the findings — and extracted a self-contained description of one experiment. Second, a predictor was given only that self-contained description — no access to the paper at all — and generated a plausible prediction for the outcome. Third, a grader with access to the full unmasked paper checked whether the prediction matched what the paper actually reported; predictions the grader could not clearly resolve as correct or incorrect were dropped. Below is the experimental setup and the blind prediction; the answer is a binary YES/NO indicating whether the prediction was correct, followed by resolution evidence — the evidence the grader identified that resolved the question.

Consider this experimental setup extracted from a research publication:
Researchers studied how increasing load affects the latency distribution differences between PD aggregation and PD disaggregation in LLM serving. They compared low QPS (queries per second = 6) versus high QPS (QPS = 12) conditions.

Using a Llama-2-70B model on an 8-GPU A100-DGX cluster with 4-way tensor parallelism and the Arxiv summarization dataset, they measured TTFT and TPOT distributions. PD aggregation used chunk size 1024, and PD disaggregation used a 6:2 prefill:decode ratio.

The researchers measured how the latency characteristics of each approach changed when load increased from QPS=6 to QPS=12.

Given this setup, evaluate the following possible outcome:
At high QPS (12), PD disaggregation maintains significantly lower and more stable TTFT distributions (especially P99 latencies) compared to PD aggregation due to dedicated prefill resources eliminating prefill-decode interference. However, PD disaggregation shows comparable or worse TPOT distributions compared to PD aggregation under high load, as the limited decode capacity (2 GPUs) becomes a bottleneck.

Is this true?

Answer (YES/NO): NO